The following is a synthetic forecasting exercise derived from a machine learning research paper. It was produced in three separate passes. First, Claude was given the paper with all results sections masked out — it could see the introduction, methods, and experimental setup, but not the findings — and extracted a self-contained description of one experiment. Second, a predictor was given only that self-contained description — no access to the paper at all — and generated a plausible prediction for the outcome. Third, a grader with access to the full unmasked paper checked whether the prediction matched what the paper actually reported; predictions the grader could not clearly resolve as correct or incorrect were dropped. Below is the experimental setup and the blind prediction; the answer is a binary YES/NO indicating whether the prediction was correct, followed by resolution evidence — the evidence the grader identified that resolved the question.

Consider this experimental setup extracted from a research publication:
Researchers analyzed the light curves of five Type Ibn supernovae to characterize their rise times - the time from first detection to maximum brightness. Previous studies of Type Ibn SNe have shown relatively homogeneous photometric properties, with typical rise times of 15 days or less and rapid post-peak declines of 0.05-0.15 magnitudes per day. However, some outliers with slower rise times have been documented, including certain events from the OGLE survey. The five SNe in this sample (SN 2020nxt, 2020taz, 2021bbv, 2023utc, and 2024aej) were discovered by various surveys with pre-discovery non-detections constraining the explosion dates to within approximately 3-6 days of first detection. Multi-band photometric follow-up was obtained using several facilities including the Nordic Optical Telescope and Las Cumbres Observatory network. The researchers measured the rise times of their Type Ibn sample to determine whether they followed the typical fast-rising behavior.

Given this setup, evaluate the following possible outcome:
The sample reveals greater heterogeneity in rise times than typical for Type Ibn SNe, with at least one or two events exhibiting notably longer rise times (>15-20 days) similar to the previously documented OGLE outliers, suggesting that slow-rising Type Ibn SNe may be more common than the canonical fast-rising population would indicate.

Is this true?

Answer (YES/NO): NO